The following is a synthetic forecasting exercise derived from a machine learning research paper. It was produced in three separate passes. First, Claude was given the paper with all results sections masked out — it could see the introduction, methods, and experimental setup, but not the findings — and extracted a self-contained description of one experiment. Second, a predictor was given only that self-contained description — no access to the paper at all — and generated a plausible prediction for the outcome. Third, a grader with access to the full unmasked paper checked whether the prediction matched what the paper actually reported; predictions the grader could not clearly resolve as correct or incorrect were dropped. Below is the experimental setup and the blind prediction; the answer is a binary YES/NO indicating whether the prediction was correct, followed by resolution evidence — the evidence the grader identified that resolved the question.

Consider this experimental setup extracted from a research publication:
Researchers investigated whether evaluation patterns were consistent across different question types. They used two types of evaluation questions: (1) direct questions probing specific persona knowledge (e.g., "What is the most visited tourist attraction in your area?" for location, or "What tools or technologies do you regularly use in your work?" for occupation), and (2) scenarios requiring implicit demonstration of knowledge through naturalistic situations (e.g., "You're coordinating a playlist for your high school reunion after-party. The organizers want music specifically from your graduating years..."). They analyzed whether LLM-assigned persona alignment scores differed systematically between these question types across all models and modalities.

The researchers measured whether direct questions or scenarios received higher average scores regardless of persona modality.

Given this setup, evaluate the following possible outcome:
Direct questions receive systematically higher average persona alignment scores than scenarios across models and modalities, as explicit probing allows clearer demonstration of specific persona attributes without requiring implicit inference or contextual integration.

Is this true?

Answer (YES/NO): NO